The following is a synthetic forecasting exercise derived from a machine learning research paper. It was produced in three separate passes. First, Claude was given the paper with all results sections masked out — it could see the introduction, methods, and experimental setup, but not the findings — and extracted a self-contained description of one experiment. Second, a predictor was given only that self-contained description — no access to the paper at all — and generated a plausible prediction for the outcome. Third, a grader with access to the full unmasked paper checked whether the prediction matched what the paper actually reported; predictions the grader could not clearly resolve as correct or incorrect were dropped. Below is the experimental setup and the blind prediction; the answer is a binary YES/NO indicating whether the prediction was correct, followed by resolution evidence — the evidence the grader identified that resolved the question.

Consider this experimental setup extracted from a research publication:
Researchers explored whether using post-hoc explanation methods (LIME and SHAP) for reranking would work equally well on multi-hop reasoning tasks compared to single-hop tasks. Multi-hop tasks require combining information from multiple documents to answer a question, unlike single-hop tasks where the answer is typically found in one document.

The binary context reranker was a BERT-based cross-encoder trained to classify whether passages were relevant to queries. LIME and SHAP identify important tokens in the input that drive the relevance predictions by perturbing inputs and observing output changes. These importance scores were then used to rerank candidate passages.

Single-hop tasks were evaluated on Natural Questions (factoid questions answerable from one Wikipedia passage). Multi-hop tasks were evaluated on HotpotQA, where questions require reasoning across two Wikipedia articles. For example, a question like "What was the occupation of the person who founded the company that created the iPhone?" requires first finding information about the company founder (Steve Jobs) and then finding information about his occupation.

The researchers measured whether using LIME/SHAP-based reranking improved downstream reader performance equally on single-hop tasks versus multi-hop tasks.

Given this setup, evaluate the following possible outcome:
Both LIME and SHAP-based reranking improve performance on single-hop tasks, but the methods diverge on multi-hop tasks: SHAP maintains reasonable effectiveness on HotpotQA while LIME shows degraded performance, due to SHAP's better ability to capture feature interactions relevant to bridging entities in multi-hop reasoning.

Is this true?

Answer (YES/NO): NO